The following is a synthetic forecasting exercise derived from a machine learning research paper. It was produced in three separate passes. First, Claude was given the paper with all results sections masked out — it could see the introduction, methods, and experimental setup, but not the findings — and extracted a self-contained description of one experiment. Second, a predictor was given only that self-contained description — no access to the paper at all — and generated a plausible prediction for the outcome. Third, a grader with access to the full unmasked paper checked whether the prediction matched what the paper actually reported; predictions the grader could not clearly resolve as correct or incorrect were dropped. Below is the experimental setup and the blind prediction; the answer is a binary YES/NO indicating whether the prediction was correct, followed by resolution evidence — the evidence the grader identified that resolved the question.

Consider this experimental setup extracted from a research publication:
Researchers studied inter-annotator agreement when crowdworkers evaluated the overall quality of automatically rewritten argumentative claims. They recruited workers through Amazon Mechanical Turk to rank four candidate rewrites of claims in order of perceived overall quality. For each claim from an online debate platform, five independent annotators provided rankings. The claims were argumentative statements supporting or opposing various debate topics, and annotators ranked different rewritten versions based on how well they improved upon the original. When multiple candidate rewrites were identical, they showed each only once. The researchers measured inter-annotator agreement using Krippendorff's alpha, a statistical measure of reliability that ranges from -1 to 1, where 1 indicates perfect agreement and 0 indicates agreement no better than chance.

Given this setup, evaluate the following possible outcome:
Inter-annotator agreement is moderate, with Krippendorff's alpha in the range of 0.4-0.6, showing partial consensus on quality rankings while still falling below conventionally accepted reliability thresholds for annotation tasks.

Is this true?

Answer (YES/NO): NO